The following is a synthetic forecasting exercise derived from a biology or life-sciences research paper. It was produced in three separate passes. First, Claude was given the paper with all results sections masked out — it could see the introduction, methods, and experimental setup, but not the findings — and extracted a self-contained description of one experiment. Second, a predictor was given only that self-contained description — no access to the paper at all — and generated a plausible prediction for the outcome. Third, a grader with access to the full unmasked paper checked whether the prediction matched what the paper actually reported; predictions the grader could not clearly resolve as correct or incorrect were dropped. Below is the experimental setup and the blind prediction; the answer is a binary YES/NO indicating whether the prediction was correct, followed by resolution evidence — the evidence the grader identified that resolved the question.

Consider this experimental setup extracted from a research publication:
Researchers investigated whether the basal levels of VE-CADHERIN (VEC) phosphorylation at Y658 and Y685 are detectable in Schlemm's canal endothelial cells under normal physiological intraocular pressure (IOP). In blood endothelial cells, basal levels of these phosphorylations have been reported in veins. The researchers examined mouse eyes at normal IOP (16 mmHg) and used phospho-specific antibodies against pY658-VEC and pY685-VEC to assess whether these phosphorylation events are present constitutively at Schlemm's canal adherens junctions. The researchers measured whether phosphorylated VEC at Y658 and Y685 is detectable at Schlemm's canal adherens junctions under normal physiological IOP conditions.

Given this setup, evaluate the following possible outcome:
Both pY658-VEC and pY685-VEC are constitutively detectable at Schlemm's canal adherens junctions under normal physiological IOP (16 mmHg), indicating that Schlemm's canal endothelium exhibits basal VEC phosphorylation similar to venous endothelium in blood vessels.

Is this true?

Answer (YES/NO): YES